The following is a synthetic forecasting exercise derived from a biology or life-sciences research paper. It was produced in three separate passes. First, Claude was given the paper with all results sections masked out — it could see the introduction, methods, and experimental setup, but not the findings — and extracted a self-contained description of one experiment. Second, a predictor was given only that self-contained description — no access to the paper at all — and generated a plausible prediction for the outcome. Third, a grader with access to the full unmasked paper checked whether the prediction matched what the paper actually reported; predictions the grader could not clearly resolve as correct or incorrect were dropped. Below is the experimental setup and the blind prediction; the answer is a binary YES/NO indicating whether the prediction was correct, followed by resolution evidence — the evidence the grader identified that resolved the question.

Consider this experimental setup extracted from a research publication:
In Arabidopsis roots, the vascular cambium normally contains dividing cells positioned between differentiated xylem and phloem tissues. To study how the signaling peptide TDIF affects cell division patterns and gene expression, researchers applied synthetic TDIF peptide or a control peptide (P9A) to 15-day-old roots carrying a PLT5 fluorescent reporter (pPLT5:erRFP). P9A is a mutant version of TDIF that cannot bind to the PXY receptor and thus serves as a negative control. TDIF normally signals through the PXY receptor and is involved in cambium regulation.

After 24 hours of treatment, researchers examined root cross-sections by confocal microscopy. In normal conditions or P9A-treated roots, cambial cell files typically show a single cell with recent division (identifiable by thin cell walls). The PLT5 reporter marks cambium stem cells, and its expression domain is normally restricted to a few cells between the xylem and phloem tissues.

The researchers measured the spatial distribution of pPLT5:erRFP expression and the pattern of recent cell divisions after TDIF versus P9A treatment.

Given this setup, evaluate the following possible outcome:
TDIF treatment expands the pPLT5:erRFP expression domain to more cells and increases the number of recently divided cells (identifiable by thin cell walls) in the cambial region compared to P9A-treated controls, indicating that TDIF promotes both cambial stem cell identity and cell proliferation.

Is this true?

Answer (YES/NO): YES